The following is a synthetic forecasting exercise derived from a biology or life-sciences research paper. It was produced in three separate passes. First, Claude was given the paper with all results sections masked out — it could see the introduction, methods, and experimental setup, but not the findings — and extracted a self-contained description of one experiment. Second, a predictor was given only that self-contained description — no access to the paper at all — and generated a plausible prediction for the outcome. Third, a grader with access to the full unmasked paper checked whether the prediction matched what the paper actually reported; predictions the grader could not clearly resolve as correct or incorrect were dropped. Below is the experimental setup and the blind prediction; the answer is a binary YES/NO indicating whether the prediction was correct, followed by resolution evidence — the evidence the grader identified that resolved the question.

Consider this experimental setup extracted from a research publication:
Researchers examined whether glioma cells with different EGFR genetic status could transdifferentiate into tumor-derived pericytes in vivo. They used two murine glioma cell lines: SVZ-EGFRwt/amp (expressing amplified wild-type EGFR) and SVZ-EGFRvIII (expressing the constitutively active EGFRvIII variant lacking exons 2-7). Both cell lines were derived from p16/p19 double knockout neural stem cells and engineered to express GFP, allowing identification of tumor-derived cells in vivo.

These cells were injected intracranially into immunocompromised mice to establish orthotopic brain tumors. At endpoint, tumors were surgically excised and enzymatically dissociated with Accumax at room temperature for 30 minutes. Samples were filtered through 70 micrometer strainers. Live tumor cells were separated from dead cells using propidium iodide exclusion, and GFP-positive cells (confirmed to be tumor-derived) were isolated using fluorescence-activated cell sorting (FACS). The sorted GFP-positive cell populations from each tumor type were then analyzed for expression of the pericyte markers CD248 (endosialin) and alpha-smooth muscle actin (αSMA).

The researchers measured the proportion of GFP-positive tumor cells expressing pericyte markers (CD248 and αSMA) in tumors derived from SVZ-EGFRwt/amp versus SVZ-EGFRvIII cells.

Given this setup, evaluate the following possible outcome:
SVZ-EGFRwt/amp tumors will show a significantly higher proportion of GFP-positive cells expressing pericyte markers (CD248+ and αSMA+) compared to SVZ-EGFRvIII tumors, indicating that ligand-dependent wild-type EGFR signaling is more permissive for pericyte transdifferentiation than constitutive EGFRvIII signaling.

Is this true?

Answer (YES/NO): NO